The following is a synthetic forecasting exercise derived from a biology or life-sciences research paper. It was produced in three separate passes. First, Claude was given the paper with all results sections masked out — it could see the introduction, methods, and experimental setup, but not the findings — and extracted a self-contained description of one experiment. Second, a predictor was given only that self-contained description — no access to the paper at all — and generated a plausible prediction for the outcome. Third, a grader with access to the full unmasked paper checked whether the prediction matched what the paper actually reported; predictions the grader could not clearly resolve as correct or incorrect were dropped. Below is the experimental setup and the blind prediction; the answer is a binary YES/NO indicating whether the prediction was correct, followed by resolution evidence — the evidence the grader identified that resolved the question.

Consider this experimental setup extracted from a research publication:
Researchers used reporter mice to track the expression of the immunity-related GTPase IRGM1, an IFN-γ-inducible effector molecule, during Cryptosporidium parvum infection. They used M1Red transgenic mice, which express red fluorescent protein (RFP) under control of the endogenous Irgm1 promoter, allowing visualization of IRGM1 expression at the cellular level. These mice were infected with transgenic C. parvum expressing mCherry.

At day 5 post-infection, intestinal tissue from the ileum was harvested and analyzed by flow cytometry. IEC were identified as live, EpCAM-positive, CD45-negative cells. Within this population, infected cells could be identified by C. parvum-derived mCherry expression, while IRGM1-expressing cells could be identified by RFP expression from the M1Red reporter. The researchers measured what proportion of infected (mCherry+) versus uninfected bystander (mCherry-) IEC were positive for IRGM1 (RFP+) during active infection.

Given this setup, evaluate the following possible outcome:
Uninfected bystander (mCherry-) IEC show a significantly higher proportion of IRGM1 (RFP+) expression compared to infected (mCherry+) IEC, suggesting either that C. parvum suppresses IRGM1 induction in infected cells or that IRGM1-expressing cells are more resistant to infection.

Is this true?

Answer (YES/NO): NO